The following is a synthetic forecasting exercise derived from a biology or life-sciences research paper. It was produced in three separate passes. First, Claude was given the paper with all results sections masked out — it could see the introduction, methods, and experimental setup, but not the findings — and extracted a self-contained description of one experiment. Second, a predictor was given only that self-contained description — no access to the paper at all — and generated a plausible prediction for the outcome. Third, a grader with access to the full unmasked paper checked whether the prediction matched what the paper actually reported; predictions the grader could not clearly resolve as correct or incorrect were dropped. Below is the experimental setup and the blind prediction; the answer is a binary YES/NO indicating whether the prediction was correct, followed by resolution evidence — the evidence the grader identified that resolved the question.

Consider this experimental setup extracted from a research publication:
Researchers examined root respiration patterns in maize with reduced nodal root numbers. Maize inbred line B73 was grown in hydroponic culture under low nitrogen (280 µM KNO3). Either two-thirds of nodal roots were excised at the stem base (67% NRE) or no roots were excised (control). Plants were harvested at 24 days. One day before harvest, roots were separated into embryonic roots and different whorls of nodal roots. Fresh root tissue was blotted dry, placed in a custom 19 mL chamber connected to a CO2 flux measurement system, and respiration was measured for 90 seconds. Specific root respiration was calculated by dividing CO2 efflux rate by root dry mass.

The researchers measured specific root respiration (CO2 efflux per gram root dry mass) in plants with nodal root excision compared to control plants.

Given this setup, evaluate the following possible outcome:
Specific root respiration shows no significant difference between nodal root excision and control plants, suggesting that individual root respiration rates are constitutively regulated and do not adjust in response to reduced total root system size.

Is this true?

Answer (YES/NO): YES